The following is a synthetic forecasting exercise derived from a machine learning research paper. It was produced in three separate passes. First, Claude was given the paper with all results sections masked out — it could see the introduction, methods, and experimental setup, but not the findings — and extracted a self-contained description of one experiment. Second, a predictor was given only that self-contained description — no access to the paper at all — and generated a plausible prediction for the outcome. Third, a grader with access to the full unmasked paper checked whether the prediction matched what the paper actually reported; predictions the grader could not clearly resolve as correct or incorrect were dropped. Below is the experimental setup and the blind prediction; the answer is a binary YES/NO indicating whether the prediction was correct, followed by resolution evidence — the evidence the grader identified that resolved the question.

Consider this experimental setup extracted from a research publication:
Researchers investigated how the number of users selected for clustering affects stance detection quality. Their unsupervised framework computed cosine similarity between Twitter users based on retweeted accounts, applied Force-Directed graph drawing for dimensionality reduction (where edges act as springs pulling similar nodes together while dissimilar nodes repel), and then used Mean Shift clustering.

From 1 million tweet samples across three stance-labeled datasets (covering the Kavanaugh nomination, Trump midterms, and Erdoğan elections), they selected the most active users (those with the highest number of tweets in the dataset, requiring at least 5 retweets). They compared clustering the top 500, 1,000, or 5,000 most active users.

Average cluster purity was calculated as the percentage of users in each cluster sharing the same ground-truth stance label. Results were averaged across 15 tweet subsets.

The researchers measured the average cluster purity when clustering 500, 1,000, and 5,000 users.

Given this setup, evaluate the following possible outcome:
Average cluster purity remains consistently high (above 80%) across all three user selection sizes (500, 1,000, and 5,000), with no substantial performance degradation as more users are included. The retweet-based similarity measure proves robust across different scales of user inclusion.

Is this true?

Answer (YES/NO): YES